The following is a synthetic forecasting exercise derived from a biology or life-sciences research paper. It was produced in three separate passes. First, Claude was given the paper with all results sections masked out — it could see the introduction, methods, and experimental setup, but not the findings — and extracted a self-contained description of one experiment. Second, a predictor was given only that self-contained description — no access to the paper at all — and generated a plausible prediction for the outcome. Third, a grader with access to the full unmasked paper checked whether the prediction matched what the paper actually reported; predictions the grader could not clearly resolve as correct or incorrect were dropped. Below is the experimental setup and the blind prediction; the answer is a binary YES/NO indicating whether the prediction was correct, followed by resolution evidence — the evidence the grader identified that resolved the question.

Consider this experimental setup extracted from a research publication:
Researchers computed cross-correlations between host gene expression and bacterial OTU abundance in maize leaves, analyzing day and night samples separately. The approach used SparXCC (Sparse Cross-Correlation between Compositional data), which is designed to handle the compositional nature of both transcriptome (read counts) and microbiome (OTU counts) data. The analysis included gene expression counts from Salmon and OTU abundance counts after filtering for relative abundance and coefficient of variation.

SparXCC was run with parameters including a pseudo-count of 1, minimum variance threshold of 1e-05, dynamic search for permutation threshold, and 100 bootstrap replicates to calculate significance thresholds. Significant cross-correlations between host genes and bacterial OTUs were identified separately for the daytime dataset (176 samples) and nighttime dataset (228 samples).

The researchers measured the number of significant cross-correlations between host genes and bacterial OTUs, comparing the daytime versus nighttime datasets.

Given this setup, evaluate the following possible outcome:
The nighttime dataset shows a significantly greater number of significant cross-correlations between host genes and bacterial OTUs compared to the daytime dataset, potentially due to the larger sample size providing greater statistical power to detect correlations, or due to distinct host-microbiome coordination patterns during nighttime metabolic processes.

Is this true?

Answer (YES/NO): YES